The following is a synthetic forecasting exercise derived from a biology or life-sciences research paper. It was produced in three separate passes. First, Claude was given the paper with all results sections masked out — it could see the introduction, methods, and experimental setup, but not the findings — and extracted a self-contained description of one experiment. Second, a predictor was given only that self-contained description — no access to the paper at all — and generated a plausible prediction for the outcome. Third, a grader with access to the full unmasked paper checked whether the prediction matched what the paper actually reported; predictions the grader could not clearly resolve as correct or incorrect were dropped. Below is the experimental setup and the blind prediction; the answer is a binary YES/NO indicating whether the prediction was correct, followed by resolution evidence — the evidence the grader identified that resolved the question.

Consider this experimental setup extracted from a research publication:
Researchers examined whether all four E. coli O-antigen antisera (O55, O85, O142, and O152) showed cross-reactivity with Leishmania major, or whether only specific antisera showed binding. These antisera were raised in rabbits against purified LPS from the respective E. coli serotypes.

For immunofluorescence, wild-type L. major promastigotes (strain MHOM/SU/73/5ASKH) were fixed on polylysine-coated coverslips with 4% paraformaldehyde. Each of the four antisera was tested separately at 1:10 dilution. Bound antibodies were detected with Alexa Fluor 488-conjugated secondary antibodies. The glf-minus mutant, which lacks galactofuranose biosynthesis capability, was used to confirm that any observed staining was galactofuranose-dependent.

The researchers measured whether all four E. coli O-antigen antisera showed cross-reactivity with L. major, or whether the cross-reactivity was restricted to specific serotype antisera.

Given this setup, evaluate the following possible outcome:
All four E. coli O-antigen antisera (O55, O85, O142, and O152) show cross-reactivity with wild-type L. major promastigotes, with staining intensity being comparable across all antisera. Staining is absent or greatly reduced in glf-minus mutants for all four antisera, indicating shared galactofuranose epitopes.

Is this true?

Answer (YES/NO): NO